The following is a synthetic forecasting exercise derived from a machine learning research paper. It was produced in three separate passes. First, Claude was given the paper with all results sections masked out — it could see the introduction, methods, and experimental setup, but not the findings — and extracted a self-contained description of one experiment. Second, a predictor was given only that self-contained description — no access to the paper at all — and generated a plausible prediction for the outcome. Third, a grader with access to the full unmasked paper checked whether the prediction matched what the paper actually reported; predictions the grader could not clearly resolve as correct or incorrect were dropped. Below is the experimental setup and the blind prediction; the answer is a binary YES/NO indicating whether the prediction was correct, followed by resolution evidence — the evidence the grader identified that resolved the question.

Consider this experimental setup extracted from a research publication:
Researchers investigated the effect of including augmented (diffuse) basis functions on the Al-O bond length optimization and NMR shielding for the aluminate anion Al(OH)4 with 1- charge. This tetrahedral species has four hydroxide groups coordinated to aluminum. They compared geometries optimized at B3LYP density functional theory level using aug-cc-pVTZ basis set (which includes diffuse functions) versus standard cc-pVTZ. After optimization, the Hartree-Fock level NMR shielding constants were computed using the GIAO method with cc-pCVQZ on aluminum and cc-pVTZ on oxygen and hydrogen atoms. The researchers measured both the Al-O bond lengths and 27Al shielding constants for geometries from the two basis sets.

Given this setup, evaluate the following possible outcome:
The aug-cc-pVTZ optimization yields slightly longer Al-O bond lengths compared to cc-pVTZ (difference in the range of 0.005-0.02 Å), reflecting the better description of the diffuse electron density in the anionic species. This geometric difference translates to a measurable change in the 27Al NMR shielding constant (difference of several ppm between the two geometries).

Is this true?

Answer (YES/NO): NO